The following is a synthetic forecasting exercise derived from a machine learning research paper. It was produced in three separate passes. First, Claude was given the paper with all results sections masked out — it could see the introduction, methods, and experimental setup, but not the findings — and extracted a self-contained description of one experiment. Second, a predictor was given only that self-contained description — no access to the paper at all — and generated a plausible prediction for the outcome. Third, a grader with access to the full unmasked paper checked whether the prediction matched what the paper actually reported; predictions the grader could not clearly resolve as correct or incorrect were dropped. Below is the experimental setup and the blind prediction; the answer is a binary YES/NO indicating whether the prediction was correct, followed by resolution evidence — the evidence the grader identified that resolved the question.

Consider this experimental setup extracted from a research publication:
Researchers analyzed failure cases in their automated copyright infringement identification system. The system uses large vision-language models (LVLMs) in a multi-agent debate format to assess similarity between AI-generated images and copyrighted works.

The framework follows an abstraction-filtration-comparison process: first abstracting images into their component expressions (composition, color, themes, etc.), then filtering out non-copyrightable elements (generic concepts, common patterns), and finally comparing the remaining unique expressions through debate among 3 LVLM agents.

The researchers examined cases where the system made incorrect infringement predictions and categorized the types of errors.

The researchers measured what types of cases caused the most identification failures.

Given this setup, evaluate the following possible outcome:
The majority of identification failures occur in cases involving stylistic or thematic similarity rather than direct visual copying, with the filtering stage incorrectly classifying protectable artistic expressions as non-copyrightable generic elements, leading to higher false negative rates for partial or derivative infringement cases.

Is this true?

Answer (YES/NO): NO